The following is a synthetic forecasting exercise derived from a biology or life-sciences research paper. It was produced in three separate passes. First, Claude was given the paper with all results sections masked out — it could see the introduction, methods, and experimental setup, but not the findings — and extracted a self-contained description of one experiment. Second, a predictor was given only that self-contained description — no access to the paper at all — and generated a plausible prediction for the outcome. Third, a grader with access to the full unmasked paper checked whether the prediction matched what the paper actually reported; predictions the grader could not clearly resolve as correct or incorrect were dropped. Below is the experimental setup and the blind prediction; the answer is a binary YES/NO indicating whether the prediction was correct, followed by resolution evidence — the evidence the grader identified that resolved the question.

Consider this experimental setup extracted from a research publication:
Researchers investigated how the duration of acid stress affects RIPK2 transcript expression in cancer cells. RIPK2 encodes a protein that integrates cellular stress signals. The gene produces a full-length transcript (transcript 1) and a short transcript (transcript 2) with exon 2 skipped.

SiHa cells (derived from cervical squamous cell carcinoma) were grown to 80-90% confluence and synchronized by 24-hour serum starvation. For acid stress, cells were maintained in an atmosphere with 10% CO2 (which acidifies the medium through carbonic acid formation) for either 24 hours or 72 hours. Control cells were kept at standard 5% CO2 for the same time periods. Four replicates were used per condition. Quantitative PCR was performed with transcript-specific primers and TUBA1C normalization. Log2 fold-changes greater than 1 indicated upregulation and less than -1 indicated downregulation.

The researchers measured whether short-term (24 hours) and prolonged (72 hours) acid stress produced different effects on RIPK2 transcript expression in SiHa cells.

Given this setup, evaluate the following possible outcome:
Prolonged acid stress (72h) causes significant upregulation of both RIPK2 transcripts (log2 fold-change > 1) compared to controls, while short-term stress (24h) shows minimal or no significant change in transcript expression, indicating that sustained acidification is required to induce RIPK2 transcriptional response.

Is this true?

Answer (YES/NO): NO